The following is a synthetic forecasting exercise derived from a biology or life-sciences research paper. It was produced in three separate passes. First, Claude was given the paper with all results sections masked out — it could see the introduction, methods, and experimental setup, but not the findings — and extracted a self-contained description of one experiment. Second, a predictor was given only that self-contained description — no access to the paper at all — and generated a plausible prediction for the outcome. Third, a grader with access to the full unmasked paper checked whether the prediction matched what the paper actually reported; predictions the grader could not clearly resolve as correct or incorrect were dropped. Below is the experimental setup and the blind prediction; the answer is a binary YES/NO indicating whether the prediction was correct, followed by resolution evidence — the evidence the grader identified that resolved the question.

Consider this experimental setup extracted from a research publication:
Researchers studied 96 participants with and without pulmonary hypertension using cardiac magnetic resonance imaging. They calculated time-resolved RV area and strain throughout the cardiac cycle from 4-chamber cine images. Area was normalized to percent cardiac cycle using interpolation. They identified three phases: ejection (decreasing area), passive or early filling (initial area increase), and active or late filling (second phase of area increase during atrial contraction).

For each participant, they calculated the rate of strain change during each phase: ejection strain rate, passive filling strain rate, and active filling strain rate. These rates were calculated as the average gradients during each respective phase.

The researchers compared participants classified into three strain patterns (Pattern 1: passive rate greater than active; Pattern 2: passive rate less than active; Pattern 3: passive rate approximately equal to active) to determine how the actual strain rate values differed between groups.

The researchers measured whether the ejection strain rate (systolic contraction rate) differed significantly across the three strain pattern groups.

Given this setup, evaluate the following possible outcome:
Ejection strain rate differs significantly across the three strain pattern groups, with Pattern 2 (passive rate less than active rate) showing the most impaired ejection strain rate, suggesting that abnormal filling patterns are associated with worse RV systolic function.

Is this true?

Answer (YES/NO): NO